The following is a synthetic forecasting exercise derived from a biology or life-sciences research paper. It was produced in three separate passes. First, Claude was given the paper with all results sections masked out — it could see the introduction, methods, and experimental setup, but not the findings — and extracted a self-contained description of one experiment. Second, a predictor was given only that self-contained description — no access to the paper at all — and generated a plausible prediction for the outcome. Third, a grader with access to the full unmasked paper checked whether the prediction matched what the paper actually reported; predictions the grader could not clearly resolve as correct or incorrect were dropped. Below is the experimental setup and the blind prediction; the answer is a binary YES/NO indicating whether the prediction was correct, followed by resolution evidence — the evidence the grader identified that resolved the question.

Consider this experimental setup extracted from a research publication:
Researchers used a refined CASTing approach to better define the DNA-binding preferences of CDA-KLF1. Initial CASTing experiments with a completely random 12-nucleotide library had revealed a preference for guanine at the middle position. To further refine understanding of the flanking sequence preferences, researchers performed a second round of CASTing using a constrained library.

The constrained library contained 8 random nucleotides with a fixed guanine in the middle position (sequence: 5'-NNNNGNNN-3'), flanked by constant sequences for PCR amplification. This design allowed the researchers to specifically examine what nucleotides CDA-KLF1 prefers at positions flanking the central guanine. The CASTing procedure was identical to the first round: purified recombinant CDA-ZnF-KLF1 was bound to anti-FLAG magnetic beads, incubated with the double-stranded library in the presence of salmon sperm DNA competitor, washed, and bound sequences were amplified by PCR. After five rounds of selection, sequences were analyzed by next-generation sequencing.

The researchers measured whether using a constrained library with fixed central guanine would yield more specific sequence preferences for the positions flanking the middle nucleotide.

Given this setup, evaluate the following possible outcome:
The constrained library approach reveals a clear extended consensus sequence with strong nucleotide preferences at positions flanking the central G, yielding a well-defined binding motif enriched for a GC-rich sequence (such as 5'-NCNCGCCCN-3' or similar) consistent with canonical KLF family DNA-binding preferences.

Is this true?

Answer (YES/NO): NO